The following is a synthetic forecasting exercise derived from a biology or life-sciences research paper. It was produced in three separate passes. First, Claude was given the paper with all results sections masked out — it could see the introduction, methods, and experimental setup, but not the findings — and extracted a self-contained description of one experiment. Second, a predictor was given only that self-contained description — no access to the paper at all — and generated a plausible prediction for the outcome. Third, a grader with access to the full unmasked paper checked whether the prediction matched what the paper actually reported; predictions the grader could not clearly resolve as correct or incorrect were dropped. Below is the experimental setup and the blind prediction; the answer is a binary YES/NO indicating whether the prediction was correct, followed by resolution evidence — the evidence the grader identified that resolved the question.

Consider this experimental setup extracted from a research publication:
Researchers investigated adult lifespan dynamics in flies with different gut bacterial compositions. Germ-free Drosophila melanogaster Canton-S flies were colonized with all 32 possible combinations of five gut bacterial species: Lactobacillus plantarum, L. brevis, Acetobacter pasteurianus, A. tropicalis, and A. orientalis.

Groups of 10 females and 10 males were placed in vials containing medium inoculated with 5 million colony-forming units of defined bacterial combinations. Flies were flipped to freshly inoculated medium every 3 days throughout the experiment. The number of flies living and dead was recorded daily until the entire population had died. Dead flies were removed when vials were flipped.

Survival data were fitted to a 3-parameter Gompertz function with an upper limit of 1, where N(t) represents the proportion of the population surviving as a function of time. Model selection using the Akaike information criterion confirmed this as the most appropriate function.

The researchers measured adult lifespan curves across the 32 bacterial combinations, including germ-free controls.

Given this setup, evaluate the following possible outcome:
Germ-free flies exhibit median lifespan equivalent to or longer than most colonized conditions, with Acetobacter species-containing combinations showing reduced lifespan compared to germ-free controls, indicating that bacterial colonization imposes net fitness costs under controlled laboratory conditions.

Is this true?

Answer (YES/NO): NO